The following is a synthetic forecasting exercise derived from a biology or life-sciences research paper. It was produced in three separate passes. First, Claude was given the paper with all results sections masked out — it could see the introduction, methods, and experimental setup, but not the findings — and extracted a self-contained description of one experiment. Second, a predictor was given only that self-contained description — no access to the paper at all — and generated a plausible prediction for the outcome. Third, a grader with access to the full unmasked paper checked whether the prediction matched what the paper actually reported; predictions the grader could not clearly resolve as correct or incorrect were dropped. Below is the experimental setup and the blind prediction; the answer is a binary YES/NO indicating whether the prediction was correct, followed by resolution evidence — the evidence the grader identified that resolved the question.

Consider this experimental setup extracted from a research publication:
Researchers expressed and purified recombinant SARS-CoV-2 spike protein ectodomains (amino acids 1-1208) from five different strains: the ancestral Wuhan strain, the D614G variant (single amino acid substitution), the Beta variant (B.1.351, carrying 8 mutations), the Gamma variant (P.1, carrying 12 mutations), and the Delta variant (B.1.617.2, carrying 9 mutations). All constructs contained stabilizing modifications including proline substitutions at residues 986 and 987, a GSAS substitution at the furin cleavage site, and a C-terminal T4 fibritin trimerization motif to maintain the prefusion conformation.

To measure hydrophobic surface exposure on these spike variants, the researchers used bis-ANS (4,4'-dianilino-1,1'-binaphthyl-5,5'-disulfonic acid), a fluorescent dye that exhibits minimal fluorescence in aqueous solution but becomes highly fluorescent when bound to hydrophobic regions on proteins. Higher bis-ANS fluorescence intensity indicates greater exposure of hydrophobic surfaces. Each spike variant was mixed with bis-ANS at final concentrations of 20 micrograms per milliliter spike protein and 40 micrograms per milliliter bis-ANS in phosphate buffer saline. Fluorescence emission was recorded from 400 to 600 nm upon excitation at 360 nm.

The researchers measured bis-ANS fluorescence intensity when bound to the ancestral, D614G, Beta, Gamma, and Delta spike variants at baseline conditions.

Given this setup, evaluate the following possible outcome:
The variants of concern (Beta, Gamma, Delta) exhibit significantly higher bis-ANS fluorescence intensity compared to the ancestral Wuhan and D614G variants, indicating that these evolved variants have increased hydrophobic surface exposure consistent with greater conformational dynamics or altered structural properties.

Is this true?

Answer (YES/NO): NO